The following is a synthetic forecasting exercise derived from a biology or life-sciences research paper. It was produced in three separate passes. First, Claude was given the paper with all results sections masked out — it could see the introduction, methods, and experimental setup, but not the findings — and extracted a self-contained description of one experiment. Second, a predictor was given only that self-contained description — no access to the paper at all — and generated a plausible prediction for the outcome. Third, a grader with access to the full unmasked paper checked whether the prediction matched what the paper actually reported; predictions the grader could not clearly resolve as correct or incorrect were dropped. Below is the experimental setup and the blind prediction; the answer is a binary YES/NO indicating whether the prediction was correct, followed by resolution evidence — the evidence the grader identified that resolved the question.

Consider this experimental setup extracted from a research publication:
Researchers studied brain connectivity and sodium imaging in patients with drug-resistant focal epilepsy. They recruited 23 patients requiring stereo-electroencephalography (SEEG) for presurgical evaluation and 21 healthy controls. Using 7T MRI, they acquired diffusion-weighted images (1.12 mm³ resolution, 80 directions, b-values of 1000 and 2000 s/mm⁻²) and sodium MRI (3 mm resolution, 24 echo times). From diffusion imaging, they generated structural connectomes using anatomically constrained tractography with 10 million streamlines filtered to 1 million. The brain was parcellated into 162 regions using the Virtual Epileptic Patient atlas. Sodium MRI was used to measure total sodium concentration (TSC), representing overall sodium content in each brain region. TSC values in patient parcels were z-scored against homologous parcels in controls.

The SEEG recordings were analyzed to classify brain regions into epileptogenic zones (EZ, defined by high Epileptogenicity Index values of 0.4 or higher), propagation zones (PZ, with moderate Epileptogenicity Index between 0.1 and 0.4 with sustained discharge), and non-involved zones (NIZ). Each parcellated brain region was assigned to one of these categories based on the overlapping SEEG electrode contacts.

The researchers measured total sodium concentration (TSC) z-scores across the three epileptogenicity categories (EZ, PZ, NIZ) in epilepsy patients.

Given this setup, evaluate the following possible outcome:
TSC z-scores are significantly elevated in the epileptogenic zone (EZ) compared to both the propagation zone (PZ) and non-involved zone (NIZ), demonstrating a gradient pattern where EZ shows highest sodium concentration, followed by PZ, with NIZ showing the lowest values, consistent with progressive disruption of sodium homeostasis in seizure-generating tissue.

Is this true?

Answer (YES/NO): NO